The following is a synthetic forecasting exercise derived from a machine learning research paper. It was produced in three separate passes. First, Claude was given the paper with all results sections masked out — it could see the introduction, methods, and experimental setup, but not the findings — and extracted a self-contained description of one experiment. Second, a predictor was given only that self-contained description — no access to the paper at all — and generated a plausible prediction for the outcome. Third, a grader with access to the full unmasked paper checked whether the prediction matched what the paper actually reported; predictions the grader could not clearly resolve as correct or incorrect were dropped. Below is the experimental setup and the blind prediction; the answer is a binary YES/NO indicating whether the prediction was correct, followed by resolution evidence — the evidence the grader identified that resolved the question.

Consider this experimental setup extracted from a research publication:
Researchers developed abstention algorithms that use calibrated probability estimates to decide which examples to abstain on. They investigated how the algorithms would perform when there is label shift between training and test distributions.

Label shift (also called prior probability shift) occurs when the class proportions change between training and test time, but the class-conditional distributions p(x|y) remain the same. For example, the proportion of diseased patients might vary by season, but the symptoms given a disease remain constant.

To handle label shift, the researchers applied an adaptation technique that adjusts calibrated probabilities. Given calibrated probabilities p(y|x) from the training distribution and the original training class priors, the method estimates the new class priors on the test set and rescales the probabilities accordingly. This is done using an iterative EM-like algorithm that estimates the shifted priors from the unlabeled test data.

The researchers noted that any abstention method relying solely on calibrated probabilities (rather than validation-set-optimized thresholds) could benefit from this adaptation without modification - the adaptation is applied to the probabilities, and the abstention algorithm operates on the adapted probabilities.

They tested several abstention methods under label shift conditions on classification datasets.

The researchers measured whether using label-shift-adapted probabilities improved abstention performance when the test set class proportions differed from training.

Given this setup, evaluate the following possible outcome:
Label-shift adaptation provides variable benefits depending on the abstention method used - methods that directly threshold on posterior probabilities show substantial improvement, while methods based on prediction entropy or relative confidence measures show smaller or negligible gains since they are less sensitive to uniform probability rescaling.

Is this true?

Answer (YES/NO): NO